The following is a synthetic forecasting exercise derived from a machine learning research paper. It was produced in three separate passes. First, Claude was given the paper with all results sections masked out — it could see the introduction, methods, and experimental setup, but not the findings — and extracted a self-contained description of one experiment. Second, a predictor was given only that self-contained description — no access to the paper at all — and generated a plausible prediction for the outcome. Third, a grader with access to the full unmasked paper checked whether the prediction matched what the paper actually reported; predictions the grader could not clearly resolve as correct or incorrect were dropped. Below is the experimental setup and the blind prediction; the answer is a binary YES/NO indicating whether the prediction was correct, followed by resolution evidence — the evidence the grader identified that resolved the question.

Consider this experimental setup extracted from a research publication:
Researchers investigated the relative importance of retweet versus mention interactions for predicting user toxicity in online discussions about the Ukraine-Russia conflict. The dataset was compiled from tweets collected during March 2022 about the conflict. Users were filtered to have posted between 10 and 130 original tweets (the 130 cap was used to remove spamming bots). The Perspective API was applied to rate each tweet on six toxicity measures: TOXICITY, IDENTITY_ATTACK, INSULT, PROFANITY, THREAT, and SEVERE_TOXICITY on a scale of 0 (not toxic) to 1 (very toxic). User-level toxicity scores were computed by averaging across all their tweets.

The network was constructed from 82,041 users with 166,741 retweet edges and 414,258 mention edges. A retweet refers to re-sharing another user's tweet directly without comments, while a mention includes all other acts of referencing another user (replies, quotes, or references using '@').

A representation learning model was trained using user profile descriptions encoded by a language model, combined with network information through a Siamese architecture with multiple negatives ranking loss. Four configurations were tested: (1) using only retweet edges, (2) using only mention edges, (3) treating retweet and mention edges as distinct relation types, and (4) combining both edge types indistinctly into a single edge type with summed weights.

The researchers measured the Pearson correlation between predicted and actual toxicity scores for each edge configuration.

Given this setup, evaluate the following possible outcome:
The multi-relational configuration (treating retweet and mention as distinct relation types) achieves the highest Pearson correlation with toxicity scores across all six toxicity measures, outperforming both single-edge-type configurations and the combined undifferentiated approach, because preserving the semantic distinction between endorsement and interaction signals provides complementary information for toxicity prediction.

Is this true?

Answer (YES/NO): NO